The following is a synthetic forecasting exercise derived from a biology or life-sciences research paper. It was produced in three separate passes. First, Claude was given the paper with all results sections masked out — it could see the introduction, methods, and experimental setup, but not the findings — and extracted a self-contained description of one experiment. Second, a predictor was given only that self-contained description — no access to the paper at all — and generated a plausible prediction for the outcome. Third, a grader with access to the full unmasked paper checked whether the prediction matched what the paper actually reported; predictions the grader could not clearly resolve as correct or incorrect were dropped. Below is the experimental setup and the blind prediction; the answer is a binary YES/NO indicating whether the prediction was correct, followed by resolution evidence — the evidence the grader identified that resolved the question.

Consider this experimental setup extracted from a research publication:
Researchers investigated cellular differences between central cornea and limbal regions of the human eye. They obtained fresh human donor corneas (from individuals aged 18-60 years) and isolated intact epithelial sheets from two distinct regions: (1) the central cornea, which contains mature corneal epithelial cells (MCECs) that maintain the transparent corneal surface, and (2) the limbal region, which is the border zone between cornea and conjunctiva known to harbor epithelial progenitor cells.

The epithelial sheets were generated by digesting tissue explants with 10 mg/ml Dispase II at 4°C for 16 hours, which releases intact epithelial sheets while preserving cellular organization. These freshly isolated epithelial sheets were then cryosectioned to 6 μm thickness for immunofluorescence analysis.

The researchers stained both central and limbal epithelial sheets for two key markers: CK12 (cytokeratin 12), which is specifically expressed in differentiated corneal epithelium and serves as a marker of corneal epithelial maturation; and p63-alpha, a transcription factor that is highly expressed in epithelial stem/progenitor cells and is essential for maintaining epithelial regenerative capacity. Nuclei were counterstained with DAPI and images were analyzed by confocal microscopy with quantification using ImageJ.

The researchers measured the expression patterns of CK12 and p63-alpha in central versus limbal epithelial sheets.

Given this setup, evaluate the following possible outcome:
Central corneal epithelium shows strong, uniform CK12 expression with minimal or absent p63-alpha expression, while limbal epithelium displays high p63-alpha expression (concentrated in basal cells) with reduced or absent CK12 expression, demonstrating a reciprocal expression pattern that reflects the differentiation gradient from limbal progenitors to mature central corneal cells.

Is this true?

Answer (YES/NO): NO